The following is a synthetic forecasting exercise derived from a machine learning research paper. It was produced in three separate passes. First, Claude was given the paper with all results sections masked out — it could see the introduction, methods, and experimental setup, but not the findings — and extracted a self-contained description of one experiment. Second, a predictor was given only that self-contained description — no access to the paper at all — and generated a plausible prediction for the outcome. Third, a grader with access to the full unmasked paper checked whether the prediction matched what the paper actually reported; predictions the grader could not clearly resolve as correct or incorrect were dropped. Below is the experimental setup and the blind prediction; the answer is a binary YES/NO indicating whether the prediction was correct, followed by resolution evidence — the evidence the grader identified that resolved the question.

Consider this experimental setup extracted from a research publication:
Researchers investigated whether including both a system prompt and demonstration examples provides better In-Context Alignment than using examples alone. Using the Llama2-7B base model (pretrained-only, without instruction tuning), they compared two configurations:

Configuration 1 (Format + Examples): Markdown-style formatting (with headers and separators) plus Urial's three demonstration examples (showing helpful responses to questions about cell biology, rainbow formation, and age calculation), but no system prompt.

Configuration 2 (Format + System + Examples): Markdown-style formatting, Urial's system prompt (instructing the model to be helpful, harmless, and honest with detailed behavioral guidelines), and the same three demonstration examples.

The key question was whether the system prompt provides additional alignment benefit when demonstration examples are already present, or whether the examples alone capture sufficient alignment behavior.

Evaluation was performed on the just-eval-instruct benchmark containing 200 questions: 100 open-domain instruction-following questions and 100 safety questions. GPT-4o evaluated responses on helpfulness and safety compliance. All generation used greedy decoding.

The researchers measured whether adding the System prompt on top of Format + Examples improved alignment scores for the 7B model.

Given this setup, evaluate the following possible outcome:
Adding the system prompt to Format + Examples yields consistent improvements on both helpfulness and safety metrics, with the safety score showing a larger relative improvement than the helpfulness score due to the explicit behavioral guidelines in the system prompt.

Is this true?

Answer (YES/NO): NO